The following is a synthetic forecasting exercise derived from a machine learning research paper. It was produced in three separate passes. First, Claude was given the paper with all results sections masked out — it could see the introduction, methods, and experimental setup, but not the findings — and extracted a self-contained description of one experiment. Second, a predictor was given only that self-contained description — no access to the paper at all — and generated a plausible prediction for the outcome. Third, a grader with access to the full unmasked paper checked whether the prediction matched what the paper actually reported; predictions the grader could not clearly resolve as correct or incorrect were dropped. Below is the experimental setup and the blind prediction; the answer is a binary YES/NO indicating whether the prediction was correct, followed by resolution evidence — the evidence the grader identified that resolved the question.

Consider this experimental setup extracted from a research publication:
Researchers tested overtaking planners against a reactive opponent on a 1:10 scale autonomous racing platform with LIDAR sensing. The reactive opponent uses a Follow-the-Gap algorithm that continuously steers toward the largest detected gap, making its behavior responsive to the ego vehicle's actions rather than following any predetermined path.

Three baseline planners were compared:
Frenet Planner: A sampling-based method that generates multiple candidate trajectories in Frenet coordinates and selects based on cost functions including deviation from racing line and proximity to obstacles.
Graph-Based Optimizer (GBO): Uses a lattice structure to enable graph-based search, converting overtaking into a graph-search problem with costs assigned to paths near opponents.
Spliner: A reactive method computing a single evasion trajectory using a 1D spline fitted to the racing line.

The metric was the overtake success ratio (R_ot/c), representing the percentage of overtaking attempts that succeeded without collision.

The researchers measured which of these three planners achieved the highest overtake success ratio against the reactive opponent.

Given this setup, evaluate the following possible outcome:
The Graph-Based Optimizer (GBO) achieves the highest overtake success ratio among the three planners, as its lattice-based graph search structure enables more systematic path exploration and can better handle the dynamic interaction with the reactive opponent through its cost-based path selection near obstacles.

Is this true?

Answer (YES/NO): NO